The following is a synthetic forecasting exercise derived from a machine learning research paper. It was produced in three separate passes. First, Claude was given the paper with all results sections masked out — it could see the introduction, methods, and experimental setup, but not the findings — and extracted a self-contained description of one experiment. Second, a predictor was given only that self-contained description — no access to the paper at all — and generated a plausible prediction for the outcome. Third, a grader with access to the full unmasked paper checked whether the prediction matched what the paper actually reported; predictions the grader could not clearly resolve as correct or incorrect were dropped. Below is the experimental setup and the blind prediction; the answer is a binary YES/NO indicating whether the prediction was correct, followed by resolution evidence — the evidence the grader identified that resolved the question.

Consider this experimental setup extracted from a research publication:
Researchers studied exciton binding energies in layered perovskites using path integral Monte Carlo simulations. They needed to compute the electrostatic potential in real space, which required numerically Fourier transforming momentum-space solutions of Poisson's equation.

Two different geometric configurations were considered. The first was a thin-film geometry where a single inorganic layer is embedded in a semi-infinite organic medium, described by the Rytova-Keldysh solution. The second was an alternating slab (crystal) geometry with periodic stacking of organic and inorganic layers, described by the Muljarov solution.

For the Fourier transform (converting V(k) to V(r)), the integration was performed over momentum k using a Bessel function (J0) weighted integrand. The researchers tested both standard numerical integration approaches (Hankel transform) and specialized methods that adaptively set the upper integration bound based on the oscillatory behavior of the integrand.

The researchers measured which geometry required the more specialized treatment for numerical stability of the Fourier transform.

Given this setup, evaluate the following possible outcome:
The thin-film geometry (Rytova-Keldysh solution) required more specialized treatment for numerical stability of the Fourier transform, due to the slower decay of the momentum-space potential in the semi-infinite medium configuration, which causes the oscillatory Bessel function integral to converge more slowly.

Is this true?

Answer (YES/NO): NO